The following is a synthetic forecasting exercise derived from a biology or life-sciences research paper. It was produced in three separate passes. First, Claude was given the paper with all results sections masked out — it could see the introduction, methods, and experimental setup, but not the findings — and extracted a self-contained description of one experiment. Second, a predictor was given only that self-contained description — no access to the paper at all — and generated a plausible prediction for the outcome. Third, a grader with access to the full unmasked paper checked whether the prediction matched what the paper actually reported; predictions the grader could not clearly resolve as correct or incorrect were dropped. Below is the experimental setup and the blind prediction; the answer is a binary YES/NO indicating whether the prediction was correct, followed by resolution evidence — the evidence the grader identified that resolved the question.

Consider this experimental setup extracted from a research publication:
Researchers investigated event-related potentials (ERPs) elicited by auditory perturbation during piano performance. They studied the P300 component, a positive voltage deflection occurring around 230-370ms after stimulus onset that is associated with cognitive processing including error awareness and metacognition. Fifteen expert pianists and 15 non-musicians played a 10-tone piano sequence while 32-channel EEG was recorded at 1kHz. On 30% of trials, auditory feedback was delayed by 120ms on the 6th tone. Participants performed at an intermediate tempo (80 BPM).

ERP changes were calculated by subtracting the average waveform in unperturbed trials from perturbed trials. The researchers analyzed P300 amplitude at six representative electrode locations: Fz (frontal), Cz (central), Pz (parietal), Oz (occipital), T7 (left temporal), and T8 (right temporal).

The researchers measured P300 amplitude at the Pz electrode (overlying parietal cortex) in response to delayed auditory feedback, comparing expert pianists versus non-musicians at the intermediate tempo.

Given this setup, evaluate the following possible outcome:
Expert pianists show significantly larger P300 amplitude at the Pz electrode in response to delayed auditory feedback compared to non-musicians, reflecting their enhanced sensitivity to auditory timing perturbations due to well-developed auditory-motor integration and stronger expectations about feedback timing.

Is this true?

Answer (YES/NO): YES